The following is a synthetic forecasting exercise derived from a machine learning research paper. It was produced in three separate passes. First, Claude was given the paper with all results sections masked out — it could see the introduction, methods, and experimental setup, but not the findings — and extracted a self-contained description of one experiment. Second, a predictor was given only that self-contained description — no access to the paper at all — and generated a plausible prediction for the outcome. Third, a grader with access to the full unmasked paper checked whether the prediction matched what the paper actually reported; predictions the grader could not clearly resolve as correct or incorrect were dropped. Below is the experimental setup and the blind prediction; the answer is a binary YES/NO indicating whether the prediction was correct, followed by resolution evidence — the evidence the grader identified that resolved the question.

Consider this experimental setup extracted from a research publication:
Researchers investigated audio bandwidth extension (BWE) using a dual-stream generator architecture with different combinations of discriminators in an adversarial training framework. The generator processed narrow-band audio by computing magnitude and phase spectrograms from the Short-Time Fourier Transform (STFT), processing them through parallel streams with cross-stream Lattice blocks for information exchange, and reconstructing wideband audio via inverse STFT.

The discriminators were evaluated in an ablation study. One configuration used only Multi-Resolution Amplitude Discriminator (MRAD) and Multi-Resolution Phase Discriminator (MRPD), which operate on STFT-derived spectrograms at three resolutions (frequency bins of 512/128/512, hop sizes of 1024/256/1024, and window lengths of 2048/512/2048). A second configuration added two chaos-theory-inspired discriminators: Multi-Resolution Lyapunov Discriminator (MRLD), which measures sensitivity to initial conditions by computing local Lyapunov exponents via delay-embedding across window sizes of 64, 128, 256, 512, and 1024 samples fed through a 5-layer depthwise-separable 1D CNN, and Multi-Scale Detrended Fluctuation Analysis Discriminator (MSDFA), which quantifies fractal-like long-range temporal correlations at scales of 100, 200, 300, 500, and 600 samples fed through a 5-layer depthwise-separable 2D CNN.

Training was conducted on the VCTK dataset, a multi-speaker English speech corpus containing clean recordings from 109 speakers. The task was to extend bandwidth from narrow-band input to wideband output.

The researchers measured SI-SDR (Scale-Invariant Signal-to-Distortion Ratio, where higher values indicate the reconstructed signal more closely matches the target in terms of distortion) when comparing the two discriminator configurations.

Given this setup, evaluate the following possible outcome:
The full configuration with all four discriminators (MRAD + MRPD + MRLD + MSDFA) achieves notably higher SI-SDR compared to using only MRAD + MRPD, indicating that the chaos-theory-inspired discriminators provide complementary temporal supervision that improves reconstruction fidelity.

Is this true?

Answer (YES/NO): NO